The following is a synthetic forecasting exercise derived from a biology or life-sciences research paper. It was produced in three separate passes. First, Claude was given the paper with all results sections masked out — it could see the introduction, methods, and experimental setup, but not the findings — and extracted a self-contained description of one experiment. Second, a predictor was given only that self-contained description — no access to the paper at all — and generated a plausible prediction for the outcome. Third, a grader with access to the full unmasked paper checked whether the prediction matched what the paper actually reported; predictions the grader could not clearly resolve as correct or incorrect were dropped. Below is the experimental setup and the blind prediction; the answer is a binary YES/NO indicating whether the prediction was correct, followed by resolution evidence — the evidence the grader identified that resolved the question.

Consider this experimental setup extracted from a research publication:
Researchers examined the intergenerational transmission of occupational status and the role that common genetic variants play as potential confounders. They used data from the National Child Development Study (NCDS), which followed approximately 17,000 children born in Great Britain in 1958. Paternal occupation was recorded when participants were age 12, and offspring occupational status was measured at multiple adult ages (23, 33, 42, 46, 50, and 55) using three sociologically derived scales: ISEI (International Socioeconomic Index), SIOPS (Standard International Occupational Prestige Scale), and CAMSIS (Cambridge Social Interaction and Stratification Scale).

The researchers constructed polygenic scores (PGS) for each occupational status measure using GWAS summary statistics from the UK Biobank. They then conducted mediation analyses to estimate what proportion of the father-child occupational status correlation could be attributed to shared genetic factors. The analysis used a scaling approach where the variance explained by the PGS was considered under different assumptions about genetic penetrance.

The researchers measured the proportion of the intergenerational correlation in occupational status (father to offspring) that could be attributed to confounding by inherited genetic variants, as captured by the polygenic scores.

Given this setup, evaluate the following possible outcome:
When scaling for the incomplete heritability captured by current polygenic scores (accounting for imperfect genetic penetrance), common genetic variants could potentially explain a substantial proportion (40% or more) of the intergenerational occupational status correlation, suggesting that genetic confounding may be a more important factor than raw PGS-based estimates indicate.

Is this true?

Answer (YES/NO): NO